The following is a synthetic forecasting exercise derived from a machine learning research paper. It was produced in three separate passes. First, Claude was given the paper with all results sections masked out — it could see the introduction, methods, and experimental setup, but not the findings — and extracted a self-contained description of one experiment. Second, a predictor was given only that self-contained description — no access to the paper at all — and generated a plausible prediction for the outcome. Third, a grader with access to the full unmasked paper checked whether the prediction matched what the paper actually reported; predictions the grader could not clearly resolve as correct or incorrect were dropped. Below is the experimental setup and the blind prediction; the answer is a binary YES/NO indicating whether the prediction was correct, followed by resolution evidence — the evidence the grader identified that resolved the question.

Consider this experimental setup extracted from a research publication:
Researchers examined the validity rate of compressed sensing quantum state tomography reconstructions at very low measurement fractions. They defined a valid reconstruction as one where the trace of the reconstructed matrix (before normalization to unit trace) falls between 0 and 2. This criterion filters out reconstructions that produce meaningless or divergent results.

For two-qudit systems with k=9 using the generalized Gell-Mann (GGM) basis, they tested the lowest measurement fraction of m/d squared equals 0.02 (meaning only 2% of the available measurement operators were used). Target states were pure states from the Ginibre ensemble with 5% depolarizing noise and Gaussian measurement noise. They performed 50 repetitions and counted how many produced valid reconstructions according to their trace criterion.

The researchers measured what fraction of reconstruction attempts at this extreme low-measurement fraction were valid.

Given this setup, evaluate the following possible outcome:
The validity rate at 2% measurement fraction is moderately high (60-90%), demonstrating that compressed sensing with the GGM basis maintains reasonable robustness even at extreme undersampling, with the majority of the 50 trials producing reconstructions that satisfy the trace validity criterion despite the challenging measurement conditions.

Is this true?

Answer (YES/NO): NO